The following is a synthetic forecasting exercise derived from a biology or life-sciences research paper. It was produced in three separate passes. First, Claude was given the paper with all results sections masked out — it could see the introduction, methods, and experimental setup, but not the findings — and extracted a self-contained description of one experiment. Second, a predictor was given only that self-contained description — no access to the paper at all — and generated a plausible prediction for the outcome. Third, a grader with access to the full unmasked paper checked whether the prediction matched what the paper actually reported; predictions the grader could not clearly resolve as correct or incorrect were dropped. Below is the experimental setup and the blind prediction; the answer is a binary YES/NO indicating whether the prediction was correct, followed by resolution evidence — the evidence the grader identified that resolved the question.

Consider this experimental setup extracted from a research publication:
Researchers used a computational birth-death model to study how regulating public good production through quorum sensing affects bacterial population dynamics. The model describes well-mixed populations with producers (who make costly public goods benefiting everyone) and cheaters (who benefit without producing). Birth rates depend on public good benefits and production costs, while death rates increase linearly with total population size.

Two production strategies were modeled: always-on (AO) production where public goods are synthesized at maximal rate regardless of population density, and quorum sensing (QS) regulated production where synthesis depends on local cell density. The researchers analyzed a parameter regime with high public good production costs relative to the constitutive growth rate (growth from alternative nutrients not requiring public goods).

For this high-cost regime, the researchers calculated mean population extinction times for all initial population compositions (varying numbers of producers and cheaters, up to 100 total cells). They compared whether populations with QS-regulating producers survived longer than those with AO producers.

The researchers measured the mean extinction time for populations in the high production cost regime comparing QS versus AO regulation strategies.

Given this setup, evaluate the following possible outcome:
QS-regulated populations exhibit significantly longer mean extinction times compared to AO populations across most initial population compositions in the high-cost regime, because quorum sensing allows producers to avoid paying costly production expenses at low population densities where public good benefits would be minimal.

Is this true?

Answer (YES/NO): YES